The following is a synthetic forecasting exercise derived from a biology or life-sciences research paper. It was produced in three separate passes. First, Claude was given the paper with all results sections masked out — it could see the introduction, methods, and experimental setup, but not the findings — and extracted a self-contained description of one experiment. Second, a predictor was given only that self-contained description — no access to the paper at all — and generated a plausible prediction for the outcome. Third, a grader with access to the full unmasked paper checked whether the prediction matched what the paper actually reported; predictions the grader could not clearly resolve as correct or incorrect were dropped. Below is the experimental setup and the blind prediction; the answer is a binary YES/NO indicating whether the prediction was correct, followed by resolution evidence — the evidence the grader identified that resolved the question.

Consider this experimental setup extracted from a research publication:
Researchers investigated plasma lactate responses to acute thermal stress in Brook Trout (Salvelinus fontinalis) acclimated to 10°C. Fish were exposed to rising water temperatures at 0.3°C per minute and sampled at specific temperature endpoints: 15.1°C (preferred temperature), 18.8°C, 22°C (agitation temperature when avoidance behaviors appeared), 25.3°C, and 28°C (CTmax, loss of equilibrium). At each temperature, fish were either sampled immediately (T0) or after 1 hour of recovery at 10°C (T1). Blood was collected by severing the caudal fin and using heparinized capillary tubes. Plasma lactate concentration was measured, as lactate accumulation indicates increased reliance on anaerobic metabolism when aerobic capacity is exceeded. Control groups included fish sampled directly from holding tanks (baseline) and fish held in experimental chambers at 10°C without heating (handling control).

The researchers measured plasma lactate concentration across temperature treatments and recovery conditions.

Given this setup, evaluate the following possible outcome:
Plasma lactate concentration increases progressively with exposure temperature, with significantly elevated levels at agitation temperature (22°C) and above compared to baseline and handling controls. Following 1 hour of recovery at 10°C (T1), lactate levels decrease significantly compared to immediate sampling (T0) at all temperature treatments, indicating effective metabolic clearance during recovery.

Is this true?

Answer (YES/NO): NO